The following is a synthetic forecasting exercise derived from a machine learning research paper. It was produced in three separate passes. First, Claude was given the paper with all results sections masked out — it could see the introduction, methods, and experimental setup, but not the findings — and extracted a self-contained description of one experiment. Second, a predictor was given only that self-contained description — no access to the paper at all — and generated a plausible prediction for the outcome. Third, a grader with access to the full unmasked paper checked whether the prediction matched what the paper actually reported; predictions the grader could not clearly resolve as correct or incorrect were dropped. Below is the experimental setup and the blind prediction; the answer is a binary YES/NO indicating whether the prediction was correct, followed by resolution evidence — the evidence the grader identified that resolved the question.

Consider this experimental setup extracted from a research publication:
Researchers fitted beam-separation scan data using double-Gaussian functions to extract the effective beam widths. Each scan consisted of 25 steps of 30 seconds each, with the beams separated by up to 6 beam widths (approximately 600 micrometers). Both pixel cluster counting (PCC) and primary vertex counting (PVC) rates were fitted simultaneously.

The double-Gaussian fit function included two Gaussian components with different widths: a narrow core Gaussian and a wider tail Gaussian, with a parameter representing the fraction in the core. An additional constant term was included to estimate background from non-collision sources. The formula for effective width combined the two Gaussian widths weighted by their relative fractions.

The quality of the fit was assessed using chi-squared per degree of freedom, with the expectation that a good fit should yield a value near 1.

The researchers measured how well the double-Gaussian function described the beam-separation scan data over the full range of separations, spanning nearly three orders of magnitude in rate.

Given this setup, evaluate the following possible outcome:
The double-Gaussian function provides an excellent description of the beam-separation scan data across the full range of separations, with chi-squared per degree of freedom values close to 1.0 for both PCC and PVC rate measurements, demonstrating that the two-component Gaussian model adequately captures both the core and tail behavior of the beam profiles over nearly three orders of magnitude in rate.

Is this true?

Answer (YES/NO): YES